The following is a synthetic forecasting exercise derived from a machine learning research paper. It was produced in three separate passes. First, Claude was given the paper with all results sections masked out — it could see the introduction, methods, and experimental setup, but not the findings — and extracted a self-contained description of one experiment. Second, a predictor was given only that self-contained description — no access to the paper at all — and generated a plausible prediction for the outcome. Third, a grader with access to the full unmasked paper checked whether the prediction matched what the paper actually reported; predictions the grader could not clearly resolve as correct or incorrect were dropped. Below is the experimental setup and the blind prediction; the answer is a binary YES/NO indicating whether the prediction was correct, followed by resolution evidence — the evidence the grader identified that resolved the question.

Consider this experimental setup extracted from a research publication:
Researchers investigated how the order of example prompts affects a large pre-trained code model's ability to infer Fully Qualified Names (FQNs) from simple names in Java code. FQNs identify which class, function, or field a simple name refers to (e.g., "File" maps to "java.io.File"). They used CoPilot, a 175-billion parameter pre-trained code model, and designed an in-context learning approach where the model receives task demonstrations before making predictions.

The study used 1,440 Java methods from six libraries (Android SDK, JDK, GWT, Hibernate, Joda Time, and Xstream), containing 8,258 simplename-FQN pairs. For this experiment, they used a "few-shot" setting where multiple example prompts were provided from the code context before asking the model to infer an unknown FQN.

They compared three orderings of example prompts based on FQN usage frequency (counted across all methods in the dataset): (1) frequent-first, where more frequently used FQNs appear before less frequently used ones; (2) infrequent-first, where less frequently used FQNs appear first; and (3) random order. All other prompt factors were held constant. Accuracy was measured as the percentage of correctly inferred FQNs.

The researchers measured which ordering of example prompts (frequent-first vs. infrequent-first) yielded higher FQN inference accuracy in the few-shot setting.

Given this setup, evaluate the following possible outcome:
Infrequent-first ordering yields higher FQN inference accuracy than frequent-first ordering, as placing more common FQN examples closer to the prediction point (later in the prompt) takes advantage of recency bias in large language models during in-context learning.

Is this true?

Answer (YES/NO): NO